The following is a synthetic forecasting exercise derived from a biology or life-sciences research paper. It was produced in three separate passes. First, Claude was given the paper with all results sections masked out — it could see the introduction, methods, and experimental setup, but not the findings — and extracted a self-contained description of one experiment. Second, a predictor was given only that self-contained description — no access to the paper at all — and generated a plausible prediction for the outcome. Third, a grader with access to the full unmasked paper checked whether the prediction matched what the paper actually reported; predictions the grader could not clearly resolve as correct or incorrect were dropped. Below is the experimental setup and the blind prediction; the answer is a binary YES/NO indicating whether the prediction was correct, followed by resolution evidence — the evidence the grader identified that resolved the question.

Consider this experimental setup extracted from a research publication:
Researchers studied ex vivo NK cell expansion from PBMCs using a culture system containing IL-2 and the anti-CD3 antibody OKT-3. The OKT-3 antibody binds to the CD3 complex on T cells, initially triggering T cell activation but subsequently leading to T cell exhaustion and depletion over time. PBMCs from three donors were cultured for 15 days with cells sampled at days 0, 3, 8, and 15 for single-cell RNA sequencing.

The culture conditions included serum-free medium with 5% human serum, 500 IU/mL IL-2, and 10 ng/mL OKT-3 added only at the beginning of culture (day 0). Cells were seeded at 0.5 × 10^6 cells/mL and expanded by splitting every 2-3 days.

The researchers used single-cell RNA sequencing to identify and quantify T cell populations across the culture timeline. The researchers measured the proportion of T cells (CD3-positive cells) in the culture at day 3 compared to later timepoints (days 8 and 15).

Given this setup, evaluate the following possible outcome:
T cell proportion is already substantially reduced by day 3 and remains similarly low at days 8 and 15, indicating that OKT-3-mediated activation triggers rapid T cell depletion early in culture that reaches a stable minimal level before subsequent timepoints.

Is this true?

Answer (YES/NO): NO